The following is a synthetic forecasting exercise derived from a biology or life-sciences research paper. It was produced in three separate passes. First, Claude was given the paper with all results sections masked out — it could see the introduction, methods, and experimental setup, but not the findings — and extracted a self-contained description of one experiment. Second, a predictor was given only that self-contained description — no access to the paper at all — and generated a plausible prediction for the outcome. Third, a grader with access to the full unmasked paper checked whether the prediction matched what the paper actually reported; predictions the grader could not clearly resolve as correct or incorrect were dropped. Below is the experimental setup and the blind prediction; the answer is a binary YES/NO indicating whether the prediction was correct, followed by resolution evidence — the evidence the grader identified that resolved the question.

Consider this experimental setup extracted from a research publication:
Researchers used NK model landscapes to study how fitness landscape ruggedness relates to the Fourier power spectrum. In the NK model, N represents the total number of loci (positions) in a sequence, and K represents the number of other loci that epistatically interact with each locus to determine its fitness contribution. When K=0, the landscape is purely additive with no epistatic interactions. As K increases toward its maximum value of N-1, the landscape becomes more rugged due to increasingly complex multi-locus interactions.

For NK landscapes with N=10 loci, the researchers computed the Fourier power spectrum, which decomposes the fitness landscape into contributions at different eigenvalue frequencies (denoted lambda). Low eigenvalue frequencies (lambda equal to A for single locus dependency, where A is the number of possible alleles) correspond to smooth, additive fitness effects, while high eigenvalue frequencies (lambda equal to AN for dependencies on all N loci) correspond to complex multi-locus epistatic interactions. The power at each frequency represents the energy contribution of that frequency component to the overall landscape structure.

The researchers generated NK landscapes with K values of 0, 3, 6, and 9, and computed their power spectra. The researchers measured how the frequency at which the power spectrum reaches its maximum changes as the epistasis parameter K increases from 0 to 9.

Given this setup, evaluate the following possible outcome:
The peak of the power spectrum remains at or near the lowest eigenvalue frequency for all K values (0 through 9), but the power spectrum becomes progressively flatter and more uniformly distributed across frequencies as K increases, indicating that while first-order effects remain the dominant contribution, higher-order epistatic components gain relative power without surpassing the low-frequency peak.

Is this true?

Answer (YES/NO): NO